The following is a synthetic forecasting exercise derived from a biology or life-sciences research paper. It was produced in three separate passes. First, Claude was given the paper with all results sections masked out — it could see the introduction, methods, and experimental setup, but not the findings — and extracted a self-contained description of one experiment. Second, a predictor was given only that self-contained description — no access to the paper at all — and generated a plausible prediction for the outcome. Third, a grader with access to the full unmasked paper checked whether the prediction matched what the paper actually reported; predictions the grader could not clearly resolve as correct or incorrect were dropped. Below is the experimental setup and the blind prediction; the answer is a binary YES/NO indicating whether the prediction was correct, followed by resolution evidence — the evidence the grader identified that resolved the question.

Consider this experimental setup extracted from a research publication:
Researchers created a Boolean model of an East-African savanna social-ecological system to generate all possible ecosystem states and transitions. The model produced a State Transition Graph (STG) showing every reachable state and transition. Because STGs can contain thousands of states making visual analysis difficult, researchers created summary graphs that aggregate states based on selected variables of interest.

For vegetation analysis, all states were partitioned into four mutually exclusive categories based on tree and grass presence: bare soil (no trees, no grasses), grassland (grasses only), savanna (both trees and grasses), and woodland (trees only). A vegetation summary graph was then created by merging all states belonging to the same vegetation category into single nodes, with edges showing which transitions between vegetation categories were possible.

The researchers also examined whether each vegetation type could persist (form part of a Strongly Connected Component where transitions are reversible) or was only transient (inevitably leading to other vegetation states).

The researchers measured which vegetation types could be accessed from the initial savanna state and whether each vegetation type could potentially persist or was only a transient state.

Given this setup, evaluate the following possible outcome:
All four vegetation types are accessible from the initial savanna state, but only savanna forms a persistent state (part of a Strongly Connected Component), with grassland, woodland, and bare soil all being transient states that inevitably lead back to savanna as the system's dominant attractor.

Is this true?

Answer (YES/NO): NO